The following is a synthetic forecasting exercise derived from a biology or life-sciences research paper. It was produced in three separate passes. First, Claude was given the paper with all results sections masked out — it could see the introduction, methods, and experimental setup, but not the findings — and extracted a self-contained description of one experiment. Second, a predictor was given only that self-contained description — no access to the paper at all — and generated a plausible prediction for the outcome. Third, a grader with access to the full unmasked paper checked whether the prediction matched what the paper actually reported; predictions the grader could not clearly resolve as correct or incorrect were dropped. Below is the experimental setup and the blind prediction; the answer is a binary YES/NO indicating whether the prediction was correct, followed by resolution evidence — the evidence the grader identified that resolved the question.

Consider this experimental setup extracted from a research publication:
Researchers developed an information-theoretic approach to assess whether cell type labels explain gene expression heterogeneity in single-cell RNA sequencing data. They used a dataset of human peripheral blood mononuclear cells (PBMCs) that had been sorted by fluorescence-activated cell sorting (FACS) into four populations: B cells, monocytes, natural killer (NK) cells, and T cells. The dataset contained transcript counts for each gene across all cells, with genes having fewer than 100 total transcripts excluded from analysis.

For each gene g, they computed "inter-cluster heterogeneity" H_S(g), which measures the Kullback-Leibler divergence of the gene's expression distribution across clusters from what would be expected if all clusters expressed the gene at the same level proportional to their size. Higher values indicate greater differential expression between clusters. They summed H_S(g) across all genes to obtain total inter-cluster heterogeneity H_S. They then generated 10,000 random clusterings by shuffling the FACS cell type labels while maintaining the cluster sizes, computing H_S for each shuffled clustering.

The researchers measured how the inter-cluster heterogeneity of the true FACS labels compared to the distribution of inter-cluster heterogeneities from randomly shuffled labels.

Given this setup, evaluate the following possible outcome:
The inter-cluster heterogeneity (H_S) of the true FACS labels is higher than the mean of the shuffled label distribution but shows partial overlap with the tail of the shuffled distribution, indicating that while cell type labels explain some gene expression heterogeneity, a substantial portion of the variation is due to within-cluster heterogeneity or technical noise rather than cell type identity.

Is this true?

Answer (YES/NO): NO